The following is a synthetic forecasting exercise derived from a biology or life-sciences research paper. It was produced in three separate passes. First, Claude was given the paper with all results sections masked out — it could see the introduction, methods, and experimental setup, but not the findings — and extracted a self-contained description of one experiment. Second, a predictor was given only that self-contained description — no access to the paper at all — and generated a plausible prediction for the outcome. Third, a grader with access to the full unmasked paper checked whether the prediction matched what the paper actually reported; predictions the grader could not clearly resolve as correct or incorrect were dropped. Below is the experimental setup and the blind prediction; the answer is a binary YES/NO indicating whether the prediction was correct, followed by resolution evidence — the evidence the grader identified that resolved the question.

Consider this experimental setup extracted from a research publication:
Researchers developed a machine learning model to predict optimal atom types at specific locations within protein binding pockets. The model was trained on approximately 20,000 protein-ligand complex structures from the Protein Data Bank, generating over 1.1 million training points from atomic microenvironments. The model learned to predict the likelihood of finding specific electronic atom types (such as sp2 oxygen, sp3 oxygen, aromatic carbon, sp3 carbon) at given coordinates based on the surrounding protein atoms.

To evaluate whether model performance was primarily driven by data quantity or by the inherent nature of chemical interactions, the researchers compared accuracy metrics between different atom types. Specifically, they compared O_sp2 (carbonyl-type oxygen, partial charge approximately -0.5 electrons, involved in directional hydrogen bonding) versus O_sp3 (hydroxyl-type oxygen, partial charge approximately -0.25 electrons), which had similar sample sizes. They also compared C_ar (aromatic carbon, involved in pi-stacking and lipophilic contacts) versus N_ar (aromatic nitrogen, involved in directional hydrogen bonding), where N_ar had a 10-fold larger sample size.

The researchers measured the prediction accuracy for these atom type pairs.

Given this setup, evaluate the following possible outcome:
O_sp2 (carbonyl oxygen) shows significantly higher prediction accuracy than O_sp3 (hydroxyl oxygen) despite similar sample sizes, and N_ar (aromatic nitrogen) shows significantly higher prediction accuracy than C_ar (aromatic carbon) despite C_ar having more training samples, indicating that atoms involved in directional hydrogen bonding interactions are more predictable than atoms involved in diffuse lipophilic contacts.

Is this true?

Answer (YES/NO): NO